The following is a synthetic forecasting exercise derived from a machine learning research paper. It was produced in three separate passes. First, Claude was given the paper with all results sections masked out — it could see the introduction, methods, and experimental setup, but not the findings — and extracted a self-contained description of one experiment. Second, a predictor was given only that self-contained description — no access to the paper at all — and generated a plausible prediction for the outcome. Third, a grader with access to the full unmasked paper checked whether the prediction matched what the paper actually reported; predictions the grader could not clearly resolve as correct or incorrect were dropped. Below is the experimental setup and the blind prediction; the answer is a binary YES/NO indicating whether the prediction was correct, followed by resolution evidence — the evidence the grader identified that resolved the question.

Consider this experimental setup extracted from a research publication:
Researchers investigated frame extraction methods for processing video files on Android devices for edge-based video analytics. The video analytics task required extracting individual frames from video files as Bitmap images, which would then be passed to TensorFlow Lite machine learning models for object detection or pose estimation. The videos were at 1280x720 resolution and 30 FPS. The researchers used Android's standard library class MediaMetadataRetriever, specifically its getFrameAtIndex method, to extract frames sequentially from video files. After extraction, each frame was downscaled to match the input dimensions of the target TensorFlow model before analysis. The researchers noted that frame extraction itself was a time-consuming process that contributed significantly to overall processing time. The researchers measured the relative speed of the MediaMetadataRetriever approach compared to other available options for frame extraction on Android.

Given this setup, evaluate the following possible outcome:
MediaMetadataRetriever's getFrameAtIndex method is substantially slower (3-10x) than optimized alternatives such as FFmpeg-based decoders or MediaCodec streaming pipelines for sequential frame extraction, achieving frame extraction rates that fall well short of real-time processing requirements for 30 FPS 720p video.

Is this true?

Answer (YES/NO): NO